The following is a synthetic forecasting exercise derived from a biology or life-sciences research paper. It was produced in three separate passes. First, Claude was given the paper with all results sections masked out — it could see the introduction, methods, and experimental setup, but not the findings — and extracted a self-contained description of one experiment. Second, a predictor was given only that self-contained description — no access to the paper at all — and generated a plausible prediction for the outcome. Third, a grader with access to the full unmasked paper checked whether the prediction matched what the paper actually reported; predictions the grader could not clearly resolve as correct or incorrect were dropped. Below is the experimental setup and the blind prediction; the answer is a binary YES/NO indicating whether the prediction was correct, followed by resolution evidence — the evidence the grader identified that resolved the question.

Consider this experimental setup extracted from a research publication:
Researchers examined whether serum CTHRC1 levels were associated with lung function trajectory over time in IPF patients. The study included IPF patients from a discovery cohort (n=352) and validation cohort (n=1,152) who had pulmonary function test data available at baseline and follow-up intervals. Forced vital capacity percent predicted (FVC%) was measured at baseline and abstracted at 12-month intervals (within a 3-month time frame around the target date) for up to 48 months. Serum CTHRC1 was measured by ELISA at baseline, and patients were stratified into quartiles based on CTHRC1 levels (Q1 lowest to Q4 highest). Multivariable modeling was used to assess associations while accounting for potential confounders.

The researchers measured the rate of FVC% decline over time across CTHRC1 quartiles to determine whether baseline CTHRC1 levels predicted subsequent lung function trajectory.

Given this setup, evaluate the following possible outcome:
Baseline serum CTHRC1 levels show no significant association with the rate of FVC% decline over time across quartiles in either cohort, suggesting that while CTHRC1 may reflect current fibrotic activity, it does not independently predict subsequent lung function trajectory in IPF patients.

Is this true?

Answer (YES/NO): NO